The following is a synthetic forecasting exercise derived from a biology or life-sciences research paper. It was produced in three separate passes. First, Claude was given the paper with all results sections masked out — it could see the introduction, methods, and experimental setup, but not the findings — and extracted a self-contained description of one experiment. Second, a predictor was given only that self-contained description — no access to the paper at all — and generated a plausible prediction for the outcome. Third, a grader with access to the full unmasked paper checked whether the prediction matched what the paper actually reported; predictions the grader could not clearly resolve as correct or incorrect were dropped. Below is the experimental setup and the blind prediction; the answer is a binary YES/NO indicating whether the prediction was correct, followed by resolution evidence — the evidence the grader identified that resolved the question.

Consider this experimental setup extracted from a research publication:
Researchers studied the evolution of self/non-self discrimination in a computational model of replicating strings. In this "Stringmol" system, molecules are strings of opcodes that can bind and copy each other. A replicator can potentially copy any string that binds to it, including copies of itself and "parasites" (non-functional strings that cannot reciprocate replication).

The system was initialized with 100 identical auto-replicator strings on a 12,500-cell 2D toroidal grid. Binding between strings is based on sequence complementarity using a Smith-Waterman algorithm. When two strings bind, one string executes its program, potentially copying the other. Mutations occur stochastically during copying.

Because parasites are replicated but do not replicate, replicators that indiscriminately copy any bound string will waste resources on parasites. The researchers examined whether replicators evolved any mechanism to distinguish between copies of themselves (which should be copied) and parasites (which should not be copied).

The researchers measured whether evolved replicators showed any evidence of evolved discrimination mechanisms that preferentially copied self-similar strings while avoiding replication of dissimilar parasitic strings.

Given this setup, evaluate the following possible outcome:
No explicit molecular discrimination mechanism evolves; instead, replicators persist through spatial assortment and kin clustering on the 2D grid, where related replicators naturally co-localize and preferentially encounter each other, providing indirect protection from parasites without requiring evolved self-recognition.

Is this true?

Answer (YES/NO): NO